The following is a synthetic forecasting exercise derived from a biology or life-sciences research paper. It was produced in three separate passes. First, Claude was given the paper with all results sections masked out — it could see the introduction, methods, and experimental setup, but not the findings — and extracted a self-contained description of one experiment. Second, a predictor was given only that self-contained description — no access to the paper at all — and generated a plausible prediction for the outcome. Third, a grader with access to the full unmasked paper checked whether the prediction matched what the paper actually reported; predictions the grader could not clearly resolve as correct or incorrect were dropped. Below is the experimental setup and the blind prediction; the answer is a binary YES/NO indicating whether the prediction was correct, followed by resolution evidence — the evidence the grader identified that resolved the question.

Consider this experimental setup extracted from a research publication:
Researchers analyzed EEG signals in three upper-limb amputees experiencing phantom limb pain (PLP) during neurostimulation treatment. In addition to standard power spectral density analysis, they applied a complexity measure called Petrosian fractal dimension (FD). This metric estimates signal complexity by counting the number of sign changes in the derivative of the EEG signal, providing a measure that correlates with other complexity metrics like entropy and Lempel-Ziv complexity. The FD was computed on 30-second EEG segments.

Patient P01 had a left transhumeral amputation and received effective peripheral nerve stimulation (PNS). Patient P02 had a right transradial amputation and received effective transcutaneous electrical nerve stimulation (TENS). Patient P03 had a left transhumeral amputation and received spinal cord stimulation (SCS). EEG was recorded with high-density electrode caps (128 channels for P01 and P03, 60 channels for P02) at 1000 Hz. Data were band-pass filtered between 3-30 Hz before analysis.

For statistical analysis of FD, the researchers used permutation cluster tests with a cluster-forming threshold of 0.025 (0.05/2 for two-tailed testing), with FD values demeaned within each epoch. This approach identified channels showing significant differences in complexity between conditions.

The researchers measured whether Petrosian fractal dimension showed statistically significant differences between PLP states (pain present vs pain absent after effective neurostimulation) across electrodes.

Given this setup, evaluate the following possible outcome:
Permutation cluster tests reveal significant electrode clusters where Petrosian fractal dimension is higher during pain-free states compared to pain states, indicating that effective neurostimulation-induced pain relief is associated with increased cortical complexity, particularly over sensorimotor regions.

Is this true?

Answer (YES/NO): NO